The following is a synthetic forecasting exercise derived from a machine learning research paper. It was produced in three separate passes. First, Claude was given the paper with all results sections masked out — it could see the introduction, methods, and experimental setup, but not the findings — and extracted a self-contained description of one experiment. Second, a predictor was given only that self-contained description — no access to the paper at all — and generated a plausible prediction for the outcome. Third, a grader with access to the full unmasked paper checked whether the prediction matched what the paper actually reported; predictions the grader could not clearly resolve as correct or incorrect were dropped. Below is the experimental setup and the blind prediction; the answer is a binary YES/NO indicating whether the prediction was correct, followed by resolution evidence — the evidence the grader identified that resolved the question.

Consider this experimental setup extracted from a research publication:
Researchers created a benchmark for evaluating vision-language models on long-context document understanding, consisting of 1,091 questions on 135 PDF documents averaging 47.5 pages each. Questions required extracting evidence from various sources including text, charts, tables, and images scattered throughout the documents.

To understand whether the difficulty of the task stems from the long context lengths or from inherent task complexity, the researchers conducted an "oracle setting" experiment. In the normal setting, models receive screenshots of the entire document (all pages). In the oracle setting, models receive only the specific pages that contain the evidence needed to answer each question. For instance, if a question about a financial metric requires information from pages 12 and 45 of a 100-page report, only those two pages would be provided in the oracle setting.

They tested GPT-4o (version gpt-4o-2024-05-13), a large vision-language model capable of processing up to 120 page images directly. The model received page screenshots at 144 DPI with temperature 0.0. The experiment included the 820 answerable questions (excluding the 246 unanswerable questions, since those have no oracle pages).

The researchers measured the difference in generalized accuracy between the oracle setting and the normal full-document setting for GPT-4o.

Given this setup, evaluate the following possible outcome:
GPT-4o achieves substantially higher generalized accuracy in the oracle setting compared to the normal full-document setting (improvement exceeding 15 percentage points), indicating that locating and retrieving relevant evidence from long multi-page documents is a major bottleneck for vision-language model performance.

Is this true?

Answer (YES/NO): NO